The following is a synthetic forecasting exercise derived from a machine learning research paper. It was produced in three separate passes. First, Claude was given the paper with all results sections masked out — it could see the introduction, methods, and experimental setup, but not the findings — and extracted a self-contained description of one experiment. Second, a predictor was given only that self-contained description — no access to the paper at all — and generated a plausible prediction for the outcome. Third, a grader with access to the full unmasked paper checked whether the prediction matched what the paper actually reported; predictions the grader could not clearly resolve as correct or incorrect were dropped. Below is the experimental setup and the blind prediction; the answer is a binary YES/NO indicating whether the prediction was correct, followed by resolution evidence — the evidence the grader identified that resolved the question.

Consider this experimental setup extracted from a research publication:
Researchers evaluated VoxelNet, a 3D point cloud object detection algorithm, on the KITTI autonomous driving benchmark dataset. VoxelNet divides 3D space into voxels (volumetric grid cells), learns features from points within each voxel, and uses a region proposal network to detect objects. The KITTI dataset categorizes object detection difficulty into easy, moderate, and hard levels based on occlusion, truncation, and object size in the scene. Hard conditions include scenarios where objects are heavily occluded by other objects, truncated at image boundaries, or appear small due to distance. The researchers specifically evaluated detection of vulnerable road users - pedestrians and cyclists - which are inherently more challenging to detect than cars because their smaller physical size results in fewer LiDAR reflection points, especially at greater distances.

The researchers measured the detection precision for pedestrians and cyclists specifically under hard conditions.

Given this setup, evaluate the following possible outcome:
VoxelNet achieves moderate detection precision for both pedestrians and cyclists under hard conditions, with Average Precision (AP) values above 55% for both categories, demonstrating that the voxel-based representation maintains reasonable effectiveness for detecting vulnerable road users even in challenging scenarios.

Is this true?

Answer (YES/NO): NO